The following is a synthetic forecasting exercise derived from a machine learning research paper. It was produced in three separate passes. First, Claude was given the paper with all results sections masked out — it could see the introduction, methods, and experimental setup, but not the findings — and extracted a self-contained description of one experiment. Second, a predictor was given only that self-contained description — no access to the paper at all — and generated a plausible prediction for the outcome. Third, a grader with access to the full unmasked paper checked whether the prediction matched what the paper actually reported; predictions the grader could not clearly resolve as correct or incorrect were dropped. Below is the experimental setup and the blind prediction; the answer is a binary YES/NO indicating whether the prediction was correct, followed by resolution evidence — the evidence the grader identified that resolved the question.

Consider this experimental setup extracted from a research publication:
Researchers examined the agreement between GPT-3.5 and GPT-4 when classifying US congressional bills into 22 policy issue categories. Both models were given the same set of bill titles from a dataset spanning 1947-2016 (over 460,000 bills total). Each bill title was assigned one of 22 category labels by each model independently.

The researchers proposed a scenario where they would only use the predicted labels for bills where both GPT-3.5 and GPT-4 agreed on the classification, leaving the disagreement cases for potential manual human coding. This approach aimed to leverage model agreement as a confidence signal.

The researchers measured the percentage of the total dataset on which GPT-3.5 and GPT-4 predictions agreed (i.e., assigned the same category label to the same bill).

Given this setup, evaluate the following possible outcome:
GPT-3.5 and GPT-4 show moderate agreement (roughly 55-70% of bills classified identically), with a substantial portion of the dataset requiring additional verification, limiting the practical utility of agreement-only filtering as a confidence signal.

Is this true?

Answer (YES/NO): YES